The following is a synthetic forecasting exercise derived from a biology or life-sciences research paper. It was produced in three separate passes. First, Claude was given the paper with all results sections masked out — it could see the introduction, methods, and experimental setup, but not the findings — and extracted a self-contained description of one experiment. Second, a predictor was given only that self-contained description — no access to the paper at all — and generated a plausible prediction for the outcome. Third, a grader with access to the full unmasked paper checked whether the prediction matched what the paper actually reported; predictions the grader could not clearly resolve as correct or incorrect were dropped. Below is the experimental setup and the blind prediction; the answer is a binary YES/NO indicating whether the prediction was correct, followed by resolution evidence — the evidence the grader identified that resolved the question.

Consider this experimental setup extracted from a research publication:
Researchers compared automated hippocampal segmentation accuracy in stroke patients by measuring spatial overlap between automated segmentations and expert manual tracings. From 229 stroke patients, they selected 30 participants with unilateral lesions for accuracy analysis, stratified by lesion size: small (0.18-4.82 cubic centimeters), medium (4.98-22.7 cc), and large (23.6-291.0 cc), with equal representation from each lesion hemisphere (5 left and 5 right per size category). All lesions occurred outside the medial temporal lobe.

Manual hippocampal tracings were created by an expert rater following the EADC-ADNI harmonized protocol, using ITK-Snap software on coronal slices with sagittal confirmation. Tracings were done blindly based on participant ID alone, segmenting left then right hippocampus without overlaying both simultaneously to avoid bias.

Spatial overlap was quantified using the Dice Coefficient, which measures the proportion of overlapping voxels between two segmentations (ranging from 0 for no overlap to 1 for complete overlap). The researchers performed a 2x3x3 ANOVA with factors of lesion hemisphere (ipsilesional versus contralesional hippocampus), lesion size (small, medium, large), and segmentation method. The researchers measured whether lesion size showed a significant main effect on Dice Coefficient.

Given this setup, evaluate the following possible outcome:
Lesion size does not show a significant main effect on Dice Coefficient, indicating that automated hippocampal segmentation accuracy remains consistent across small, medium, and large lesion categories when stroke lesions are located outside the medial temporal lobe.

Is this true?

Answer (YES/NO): YES